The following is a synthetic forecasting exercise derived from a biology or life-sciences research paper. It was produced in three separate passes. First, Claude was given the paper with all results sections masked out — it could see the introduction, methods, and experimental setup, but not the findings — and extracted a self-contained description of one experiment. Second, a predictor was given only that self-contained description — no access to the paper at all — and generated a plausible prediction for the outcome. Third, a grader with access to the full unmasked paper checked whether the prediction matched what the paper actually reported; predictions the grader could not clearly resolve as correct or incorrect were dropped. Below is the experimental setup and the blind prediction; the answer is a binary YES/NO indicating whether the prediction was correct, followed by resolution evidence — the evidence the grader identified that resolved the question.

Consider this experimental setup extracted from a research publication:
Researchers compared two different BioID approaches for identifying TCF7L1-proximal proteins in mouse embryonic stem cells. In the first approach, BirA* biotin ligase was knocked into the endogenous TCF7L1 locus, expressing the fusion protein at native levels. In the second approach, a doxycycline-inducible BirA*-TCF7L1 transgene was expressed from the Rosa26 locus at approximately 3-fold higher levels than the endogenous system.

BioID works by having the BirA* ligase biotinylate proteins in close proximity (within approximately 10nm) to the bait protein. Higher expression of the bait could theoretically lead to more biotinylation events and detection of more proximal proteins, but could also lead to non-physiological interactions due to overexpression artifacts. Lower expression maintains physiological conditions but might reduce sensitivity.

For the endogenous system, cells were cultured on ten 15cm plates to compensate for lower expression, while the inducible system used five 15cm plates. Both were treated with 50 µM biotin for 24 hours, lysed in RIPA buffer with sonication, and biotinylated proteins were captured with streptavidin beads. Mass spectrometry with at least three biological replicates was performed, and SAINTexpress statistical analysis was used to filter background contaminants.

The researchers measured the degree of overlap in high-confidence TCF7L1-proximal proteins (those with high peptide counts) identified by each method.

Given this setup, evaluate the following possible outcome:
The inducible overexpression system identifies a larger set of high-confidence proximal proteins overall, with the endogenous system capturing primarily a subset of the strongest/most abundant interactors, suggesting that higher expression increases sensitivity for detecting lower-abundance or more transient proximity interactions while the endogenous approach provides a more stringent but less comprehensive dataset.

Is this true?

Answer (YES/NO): YES